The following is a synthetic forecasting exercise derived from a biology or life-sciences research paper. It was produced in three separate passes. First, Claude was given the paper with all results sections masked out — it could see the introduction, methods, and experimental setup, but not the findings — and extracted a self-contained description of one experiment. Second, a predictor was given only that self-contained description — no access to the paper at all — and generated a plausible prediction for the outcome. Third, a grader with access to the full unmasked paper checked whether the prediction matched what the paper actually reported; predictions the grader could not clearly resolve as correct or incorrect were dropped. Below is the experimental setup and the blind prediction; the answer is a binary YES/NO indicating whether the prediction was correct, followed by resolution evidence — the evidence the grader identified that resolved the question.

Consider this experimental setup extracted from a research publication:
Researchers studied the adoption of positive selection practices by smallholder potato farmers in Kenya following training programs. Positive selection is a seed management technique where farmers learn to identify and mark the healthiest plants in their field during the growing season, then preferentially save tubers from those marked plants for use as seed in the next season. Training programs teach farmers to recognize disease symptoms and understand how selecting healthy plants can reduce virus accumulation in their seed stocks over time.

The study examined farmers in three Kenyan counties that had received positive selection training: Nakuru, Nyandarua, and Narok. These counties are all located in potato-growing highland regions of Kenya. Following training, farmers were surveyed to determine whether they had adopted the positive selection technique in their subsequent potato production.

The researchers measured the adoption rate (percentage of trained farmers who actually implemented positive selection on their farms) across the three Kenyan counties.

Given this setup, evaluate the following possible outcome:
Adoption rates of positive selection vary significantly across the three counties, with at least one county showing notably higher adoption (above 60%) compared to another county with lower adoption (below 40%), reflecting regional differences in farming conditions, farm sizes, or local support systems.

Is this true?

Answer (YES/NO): NO